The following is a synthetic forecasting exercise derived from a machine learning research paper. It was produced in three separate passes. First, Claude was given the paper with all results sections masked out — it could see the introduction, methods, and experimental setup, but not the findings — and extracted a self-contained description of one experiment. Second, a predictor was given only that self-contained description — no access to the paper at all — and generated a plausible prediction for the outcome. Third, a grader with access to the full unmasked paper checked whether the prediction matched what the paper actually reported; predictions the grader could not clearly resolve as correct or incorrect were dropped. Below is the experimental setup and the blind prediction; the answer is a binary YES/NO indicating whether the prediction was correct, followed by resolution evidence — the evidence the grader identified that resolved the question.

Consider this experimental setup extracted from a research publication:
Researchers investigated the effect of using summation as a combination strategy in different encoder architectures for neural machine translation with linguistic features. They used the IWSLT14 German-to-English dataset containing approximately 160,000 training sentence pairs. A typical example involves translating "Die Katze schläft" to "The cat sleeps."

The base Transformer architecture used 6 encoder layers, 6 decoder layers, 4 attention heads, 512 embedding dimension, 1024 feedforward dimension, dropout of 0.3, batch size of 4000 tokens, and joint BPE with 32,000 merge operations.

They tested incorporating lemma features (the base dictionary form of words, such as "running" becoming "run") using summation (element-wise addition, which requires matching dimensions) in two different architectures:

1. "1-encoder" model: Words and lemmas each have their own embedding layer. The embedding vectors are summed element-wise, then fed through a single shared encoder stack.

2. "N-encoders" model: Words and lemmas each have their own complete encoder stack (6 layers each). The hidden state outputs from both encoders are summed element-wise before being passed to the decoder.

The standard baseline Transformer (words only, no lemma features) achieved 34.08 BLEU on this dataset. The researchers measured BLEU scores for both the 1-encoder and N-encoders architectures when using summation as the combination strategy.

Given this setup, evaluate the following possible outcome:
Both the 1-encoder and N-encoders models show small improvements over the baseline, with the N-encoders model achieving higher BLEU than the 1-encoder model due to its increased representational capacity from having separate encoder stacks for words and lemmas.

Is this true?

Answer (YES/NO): NO